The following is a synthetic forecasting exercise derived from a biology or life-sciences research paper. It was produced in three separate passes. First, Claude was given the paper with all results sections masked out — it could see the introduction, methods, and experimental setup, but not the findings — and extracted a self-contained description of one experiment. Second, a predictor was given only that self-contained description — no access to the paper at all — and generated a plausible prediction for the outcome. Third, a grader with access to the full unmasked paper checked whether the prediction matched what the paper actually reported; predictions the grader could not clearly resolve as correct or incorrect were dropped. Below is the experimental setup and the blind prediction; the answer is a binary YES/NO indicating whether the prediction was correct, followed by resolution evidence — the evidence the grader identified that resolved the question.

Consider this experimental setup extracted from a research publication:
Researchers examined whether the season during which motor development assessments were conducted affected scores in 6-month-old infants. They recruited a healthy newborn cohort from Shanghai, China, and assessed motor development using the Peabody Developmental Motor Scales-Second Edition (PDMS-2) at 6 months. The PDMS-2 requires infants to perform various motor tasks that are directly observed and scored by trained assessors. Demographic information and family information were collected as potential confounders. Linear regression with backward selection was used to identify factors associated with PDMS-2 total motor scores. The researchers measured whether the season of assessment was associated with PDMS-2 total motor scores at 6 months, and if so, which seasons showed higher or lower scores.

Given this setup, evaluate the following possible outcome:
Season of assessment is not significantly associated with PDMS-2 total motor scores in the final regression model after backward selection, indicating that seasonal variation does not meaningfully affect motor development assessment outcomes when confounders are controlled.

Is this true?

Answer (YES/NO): NO